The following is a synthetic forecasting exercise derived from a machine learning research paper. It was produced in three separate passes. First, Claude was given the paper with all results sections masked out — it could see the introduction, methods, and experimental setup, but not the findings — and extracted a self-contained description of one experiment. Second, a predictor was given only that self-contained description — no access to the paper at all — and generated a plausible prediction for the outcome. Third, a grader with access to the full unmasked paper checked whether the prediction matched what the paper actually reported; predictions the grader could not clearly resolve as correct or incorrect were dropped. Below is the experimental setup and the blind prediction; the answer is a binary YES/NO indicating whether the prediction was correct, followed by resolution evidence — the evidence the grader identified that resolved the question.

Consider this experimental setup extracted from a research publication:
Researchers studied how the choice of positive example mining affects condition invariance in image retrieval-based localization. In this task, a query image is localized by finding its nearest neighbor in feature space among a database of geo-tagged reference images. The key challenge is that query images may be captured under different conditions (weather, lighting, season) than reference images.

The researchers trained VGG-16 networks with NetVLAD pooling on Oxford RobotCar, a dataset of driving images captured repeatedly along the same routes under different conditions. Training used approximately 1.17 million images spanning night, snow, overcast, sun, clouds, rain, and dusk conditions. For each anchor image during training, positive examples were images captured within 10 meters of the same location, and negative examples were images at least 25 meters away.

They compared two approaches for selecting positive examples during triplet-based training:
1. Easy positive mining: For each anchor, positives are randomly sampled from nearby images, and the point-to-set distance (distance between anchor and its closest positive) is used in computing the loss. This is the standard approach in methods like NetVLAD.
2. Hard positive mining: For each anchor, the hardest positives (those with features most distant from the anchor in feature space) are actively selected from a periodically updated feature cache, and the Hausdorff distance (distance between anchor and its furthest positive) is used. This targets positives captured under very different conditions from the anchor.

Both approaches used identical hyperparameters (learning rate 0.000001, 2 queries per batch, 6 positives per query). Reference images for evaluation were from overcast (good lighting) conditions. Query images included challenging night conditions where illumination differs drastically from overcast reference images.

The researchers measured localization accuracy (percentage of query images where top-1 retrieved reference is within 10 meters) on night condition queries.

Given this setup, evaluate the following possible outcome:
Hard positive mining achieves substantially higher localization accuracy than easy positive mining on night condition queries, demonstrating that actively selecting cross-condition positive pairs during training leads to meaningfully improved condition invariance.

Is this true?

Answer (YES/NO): YES